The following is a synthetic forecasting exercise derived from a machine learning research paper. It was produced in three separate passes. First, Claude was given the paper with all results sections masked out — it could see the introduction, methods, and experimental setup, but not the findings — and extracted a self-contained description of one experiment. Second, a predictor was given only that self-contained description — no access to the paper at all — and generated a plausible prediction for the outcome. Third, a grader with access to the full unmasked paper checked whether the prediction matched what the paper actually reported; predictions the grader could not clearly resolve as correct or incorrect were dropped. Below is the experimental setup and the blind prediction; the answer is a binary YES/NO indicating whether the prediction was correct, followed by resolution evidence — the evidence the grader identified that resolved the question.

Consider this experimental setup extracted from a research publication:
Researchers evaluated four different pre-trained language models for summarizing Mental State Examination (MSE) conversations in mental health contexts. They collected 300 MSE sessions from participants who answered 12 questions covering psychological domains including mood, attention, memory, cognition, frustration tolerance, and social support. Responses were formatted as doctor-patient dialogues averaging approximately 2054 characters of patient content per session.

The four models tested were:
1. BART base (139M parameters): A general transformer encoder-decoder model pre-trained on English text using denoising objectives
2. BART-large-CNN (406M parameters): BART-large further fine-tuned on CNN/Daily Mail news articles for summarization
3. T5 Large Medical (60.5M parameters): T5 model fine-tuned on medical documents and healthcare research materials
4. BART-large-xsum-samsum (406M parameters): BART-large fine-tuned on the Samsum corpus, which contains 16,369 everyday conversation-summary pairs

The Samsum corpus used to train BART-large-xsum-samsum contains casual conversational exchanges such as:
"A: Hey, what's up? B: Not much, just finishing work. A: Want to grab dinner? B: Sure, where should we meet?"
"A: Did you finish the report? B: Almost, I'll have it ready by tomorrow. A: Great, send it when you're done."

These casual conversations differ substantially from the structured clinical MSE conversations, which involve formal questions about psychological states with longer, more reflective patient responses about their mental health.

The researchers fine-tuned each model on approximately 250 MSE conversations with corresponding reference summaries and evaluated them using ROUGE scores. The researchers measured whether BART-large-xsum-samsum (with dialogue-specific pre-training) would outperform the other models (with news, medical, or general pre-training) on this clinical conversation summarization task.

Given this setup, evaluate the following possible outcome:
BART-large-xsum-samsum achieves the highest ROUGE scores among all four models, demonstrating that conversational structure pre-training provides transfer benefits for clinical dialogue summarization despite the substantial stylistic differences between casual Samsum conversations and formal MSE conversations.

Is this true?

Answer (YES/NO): NO